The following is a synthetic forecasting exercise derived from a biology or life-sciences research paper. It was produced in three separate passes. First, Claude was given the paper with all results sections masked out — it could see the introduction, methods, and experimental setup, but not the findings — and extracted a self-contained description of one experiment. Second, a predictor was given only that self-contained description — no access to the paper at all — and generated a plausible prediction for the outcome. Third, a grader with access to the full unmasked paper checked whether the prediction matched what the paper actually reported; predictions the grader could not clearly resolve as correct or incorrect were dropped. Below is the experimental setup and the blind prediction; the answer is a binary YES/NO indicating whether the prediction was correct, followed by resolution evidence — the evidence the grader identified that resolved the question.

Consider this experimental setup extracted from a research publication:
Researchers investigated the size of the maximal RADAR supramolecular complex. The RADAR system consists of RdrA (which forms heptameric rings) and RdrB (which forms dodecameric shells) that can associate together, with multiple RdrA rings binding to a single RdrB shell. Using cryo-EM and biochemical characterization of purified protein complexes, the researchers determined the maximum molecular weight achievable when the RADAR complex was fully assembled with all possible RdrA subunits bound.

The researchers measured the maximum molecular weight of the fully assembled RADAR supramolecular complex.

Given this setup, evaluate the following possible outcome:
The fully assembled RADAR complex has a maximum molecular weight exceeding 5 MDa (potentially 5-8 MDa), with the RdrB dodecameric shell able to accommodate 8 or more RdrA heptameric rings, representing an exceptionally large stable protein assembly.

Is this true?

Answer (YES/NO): NO